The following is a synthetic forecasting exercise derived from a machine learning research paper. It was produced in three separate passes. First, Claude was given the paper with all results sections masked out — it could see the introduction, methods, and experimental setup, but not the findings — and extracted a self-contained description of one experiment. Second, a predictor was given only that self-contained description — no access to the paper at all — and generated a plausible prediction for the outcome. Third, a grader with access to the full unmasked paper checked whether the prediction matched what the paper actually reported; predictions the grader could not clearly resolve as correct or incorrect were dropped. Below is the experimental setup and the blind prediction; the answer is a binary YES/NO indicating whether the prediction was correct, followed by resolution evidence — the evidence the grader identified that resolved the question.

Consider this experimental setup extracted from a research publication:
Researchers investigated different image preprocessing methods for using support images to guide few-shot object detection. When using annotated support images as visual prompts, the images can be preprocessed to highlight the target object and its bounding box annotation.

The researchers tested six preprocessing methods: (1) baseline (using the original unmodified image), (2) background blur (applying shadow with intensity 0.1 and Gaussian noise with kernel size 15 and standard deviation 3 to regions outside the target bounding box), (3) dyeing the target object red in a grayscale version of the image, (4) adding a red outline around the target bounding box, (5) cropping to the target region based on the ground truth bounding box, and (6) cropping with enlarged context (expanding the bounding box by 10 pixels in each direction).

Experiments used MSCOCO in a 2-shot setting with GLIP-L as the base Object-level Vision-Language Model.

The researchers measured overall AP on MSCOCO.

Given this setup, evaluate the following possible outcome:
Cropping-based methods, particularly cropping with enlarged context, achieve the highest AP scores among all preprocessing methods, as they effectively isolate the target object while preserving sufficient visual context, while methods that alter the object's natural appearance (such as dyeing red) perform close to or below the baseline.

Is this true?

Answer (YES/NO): NO